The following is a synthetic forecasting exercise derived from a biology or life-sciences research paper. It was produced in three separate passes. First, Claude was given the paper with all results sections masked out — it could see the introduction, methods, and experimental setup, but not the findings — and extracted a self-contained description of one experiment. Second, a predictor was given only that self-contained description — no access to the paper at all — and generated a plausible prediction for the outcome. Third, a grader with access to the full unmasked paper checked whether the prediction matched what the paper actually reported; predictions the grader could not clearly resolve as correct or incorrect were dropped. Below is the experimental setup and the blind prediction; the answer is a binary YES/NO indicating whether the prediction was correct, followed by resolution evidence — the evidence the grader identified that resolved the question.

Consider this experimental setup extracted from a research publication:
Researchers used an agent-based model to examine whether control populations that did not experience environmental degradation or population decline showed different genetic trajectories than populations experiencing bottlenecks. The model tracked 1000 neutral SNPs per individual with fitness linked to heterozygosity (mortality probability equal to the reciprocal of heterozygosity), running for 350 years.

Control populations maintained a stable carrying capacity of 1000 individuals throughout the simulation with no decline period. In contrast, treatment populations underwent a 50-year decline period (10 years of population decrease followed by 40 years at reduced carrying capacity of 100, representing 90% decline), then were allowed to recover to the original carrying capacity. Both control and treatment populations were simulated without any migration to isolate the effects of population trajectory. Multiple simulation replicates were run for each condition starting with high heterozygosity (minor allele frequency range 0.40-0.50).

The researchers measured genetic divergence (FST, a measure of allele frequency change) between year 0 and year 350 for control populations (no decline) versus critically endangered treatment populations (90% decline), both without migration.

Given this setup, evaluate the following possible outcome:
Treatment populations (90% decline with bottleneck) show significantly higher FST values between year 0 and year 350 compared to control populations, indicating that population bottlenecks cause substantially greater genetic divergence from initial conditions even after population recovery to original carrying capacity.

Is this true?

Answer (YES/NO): YES